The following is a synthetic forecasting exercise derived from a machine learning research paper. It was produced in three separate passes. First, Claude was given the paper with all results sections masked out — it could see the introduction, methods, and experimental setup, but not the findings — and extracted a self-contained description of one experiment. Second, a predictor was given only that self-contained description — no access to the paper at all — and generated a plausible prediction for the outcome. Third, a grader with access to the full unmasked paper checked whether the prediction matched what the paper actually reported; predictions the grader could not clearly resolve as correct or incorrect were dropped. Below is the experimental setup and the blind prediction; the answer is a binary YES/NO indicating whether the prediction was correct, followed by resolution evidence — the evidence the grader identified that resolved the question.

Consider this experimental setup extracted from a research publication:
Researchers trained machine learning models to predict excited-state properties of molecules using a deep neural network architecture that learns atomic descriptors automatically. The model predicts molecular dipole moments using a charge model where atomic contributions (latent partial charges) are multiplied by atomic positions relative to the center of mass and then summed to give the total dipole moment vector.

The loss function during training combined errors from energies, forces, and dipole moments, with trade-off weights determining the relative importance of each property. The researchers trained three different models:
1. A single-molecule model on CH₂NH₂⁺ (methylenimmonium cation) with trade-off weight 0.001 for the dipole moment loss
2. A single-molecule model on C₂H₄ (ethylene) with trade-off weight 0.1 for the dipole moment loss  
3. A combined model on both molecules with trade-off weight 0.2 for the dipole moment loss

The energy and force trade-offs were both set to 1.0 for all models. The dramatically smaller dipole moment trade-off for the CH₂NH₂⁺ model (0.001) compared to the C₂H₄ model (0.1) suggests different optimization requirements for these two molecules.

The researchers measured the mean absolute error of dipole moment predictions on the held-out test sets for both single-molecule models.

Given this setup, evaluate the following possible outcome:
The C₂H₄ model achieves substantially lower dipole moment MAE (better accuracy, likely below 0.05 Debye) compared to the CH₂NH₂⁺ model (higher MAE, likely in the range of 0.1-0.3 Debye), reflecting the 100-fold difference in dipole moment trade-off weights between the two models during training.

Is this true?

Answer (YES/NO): NO